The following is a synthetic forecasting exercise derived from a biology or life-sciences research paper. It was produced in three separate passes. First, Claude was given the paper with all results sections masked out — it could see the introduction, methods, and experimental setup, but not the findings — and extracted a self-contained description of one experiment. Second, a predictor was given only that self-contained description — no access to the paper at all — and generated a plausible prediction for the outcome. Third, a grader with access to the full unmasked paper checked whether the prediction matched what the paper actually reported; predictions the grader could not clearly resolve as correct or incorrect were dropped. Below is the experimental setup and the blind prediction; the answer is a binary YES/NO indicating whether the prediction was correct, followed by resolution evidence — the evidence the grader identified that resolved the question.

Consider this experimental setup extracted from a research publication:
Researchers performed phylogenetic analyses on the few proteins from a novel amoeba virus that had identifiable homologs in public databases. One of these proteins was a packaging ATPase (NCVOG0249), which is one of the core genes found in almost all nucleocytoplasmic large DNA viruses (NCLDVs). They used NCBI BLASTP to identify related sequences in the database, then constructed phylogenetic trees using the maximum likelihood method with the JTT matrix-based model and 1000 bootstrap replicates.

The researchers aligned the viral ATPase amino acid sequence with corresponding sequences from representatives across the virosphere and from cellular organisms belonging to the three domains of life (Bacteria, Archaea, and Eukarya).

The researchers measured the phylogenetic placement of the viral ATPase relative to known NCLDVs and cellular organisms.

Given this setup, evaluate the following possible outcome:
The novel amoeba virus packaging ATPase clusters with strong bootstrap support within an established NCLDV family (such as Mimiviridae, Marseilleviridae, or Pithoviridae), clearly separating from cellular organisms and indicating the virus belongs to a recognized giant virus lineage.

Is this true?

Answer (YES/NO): NO